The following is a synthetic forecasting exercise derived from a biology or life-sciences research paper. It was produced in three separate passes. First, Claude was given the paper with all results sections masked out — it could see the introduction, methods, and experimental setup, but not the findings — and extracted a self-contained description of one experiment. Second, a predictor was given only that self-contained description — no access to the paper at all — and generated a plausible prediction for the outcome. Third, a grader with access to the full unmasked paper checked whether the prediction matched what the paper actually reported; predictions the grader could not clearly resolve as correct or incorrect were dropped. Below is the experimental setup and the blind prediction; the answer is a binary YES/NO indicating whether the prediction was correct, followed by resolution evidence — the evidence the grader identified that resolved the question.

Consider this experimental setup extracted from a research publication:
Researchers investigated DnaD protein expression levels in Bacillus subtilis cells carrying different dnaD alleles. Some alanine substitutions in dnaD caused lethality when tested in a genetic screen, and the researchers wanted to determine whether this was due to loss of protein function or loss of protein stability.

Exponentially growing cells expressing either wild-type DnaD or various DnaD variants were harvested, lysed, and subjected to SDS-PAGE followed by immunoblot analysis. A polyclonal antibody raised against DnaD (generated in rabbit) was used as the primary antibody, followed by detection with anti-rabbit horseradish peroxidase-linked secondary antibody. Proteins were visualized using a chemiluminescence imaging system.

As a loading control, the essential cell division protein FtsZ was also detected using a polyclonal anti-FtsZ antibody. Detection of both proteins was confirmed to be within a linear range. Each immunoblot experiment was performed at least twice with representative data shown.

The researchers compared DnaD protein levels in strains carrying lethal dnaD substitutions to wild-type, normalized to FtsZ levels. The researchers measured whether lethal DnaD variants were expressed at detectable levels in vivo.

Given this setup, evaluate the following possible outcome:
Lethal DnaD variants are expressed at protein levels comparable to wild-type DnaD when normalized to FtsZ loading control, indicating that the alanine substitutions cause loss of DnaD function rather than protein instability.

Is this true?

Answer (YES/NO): NO